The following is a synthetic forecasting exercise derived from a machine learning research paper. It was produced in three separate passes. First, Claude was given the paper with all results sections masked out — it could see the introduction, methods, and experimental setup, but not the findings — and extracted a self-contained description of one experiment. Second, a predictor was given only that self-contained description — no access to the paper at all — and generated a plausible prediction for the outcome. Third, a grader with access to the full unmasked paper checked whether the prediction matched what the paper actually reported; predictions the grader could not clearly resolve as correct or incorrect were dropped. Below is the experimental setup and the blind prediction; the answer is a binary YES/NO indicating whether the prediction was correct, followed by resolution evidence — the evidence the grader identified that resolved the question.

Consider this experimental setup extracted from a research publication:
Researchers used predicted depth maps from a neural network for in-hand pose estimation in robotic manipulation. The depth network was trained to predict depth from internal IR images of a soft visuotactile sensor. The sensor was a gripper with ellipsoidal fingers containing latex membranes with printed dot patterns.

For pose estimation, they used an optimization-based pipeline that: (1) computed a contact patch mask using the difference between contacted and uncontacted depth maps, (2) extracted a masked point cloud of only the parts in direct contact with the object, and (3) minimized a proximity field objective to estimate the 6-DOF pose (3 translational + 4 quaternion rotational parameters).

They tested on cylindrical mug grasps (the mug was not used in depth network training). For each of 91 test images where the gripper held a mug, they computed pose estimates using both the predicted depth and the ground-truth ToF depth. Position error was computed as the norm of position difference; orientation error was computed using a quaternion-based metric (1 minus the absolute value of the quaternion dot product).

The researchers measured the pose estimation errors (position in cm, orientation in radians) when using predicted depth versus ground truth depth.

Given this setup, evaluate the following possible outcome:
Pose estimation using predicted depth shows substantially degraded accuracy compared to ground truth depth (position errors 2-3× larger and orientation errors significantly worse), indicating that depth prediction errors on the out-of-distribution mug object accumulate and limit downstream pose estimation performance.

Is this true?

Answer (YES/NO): NO